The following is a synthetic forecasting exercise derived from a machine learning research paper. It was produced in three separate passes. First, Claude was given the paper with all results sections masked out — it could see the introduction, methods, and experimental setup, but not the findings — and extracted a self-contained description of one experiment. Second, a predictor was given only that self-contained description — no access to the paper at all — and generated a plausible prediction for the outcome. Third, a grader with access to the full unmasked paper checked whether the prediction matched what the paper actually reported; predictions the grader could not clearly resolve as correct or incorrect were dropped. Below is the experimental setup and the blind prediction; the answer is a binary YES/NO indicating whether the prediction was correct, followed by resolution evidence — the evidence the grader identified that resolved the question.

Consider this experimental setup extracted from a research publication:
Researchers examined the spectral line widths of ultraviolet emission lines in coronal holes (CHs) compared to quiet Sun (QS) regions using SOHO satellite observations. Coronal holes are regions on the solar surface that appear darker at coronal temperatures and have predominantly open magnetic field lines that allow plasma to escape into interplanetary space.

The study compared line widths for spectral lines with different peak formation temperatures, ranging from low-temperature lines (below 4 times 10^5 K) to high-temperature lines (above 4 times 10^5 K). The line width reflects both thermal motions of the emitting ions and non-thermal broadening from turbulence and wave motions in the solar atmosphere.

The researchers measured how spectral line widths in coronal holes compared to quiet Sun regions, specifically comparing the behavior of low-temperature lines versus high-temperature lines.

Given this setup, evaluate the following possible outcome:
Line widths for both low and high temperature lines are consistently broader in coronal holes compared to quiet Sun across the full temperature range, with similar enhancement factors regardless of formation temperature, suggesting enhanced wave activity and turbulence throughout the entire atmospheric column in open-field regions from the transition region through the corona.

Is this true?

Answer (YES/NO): NO